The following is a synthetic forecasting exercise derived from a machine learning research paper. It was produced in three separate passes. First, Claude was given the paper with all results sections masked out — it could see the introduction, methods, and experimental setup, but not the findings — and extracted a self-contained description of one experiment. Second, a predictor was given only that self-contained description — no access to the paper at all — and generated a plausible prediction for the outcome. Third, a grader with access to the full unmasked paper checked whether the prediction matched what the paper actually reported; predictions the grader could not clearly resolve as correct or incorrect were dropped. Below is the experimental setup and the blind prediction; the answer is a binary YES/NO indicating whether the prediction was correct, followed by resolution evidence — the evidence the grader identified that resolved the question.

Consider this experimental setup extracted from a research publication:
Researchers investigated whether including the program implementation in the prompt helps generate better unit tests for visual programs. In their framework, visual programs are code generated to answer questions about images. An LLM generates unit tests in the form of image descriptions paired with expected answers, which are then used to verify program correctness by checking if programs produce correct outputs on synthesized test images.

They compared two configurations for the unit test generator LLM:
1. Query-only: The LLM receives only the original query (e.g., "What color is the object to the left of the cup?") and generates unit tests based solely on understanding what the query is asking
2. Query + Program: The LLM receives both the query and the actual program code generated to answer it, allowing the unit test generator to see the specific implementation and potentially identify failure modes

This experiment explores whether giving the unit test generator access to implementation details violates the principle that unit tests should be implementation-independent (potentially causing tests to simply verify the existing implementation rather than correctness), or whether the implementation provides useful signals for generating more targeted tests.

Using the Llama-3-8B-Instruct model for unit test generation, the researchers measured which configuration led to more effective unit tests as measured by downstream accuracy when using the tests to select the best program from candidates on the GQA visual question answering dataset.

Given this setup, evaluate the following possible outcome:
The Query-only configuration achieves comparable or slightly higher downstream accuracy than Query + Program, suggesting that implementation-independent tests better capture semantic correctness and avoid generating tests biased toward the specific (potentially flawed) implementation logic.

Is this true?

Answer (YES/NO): NO